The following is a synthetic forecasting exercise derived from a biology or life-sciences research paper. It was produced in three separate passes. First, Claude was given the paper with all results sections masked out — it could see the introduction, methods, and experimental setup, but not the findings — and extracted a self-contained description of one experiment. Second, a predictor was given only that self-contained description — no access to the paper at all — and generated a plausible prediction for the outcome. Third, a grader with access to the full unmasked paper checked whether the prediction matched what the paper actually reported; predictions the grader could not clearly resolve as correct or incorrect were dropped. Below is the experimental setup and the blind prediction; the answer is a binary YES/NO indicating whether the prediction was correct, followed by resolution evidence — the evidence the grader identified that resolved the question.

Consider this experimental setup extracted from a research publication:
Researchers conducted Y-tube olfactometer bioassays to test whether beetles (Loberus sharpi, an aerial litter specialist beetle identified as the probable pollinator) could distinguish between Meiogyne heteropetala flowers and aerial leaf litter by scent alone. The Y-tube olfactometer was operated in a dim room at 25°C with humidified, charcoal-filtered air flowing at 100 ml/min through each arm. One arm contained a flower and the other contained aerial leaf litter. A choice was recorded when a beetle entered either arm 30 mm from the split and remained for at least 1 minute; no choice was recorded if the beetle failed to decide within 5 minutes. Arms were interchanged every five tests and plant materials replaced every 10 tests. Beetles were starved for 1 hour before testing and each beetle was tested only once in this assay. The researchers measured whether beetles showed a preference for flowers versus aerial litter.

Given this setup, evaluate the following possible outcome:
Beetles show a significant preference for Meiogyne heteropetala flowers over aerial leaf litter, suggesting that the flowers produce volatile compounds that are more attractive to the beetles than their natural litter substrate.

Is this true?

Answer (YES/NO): NO